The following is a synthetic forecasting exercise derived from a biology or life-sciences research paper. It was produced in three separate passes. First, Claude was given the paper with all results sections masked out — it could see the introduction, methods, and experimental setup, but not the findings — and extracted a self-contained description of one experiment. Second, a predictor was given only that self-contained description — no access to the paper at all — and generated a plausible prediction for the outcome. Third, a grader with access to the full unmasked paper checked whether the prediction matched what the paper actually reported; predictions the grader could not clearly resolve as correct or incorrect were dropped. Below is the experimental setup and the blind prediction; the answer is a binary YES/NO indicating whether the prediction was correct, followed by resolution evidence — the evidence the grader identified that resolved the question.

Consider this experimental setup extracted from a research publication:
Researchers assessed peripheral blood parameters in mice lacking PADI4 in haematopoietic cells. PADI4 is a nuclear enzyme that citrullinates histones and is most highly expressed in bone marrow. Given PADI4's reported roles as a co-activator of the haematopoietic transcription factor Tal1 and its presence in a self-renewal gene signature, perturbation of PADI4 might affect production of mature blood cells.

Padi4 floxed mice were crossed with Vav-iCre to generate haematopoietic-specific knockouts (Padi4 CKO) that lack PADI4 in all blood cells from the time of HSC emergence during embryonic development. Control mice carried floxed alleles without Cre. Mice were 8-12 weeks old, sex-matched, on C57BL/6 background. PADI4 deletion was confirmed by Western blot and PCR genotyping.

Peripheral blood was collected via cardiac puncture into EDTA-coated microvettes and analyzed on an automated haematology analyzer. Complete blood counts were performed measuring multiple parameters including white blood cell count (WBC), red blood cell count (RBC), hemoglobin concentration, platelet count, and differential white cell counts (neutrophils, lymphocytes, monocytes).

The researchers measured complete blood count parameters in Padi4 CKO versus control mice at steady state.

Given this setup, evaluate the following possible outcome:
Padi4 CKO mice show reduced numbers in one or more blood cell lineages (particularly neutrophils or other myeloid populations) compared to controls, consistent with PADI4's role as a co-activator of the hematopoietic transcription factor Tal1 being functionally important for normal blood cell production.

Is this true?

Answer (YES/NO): NO